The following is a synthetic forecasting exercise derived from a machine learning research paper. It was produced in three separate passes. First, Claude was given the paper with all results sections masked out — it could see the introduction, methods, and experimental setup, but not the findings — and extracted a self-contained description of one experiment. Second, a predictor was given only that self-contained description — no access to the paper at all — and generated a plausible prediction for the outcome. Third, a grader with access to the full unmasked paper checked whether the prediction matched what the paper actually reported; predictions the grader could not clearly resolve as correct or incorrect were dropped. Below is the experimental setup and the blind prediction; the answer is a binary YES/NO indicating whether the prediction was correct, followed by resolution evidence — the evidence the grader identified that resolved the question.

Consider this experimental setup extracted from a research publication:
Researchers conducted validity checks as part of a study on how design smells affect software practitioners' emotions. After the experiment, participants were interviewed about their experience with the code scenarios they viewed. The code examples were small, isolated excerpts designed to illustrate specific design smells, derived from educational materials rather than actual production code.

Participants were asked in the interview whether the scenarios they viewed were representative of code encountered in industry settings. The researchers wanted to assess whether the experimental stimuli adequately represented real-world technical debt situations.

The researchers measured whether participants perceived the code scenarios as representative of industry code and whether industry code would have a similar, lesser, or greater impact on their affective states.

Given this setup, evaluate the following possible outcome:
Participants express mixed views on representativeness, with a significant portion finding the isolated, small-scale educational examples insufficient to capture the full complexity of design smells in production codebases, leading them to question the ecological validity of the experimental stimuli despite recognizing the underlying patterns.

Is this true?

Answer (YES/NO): NO